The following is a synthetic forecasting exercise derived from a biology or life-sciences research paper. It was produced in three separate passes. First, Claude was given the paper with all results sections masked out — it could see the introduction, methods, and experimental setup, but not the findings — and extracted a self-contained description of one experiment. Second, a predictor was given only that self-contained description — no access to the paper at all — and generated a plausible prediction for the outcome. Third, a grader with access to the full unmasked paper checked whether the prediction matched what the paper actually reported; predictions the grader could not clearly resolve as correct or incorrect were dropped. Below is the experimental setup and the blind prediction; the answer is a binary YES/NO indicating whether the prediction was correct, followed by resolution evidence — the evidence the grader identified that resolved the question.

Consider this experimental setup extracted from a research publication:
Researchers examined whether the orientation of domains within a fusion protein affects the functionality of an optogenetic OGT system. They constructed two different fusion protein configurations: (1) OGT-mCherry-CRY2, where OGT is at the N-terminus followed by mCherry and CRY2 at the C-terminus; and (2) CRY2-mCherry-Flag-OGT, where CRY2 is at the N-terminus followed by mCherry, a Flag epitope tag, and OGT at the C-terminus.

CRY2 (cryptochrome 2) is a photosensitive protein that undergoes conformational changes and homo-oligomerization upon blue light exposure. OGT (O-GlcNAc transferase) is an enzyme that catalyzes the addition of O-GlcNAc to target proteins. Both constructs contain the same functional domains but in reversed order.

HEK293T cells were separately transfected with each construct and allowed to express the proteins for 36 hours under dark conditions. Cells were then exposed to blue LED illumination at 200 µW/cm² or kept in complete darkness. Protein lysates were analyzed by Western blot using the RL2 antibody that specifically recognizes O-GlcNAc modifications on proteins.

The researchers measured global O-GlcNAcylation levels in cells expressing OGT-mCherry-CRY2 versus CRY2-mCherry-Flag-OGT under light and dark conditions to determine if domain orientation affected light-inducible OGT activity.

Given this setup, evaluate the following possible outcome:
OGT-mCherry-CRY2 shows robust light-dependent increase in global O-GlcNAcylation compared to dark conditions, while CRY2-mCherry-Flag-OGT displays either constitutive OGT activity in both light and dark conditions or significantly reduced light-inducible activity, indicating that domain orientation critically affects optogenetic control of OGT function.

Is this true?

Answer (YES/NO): YES